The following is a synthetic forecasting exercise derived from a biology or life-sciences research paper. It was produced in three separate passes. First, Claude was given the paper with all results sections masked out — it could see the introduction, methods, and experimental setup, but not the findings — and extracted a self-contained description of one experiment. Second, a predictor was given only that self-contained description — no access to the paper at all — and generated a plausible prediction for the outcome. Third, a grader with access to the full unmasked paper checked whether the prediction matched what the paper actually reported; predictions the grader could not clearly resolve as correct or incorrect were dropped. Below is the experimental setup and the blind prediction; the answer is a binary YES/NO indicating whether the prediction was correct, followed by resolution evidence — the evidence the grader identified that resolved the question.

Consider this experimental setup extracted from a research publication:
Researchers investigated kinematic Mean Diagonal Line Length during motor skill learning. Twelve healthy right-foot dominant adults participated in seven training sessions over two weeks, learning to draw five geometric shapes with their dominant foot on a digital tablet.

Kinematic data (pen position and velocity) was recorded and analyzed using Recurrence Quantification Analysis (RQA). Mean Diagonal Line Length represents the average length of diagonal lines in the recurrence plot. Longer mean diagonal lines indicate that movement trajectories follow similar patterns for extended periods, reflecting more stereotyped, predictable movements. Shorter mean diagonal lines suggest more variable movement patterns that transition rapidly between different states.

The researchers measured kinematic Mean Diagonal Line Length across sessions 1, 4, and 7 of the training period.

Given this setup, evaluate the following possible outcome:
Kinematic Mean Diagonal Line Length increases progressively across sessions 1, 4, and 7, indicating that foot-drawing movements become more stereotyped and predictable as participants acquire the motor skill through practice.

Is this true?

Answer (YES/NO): NO